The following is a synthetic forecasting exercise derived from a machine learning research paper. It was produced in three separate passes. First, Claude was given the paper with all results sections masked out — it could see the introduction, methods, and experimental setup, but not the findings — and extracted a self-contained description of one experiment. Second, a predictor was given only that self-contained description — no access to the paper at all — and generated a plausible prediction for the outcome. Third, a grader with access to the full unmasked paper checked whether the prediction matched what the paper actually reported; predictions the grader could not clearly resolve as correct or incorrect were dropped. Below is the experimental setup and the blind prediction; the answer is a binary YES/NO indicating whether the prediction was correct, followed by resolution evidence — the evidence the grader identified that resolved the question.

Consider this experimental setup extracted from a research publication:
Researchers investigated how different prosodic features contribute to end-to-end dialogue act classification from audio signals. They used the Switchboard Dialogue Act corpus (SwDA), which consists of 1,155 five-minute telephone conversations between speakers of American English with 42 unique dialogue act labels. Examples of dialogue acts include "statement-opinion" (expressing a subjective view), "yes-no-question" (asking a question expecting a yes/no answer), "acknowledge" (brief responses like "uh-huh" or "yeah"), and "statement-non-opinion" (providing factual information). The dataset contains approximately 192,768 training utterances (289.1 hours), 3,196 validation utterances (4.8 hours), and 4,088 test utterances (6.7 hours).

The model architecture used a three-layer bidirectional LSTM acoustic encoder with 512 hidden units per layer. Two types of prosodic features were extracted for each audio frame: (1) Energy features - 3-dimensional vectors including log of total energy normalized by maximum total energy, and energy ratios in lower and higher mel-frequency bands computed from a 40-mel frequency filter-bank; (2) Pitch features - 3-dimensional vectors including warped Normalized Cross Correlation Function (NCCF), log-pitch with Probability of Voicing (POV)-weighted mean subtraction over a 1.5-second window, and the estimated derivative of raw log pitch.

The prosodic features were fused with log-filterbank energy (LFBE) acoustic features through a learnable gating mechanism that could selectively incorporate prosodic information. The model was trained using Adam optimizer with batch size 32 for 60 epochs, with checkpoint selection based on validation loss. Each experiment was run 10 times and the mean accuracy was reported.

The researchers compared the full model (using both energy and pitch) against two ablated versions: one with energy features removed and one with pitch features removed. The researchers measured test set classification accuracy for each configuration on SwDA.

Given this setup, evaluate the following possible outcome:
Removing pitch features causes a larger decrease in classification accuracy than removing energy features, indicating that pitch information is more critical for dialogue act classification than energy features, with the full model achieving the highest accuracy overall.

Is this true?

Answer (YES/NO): YES